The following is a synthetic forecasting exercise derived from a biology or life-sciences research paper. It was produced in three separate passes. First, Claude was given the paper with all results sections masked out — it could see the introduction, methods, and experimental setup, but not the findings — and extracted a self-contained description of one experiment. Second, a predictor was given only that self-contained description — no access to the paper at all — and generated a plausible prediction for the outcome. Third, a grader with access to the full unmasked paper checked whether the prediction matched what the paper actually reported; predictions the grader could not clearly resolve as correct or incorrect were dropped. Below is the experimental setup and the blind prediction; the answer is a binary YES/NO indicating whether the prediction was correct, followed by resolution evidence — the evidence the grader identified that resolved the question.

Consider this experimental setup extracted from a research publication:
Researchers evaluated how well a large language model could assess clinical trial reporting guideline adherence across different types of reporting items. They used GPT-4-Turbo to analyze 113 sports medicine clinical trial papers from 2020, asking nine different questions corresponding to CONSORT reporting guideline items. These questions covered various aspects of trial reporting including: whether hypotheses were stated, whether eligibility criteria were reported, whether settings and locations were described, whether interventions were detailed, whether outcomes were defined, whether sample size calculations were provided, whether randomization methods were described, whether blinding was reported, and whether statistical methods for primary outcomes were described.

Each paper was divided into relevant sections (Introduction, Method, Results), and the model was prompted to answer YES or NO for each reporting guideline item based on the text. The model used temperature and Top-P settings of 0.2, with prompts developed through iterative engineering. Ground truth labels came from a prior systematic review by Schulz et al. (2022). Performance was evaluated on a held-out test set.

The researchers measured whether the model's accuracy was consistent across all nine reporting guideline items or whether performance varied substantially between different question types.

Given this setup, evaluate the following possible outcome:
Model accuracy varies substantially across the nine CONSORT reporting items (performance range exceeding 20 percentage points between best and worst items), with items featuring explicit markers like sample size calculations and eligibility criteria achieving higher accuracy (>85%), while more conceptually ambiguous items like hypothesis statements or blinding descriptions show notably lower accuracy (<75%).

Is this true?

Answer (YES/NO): NO